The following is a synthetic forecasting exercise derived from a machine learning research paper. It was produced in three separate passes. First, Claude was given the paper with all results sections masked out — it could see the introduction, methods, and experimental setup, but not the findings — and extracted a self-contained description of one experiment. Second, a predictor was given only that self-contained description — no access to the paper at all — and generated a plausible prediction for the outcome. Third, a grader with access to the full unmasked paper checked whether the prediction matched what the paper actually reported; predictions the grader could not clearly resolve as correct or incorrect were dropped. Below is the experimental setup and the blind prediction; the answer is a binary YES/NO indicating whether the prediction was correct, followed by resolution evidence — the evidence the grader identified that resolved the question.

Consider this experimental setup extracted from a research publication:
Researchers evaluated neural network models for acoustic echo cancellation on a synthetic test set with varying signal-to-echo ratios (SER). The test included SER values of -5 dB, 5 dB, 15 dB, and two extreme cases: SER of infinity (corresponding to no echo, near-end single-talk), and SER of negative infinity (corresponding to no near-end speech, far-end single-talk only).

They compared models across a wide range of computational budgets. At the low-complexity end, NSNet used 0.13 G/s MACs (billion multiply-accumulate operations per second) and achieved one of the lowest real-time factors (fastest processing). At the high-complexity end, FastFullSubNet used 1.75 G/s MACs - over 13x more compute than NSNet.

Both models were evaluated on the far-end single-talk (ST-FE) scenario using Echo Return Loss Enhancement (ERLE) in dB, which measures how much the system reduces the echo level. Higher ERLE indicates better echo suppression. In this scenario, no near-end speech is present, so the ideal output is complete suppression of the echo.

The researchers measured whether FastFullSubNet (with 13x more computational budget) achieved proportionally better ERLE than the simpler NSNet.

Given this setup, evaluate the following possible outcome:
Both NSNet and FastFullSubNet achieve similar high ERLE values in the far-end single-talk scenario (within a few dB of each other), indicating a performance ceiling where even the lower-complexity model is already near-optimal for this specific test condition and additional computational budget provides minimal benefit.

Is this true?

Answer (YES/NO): YES